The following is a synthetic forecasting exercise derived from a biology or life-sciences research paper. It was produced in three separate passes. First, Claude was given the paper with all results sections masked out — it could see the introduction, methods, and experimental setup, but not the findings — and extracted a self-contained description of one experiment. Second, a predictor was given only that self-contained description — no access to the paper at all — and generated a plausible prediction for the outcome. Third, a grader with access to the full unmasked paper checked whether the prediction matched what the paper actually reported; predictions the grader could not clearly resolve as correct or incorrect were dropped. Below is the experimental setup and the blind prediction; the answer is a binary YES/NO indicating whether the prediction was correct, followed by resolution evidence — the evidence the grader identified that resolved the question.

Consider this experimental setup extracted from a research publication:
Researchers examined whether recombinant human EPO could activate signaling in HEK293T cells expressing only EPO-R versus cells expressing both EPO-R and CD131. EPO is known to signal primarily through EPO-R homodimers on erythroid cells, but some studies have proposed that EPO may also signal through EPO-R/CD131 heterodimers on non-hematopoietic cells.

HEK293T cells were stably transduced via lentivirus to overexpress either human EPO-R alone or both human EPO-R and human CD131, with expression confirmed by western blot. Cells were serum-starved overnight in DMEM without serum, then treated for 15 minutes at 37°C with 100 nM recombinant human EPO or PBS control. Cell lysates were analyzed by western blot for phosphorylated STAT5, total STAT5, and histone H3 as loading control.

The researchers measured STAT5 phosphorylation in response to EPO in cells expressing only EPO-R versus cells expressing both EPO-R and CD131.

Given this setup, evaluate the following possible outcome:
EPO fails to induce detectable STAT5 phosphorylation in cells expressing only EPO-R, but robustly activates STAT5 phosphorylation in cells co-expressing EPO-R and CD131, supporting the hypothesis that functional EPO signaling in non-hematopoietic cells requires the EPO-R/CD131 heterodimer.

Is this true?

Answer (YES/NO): NO